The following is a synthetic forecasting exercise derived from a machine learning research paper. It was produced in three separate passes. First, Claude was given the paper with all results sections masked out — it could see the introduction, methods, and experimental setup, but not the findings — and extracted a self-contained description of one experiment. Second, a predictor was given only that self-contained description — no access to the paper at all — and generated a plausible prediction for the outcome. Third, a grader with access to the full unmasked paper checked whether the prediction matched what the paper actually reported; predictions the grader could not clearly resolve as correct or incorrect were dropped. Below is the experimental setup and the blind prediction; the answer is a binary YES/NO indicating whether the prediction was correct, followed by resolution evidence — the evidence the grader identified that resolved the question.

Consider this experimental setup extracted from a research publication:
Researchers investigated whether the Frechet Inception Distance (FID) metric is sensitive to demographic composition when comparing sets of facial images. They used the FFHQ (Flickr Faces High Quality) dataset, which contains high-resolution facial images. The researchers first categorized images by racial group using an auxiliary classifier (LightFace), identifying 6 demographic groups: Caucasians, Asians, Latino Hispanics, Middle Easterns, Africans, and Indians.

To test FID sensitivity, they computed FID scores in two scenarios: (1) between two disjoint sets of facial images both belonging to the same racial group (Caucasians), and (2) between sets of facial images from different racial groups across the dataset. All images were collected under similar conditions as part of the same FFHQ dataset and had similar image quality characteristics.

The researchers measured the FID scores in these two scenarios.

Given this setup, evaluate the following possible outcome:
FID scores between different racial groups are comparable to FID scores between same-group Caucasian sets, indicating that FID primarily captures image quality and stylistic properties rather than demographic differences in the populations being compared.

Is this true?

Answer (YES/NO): NO